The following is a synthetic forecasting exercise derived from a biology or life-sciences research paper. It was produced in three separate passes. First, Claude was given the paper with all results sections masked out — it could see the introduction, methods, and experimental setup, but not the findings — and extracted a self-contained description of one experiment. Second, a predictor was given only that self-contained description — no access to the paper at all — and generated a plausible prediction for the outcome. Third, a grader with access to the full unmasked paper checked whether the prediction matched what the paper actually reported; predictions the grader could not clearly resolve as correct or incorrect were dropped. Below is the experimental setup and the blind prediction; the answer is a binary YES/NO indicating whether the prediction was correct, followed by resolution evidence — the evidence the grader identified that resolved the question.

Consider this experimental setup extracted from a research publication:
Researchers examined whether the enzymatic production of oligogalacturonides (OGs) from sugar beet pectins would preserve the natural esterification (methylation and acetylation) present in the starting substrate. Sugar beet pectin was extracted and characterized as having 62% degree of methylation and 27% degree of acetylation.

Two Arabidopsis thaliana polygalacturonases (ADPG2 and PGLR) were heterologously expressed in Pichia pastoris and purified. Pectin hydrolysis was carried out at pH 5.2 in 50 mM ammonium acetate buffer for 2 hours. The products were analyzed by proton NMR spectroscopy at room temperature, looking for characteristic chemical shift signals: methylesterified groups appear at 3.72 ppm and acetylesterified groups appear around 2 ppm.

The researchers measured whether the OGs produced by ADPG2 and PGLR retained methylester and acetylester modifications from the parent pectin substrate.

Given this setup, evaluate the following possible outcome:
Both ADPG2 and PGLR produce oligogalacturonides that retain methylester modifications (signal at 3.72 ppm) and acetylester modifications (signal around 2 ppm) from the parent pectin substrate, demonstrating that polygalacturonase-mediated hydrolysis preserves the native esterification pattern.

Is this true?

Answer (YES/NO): YES